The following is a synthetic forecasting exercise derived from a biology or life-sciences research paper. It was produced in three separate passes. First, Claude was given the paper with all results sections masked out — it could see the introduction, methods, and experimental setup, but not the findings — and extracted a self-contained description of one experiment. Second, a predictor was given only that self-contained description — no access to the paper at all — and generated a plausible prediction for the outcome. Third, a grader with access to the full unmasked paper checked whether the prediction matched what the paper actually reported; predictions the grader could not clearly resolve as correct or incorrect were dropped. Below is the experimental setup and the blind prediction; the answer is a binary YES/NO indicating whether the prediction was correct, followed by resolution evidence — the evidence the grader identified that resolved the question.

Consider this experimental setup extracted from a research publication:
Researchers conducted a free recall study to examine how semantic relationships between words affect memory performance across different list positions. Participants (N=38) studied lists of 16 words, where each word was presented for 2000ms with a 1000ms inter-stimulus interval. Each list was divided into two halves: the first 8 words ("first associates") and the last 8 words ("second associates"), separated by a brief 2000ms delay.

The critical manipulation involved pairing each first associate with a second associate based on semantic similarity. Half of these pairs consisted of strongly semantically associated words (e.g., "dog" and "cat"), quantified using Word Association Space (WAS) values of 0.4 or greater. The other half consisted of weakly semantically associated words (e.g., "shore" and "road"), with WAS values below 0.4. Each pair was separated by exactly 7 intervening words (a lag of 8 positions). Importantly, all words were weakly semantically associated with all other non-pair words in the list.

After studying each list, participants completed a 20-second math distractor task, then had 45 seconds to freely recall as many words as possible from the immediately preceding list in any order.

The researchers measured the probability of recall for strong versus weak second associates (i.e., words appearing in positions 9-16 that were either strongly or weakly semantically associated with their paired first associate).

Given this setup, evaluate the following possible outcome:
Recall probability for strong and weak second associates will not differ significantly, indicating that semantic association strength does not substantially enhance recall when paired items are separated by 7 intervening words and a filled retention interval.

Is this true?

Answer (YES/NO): NO